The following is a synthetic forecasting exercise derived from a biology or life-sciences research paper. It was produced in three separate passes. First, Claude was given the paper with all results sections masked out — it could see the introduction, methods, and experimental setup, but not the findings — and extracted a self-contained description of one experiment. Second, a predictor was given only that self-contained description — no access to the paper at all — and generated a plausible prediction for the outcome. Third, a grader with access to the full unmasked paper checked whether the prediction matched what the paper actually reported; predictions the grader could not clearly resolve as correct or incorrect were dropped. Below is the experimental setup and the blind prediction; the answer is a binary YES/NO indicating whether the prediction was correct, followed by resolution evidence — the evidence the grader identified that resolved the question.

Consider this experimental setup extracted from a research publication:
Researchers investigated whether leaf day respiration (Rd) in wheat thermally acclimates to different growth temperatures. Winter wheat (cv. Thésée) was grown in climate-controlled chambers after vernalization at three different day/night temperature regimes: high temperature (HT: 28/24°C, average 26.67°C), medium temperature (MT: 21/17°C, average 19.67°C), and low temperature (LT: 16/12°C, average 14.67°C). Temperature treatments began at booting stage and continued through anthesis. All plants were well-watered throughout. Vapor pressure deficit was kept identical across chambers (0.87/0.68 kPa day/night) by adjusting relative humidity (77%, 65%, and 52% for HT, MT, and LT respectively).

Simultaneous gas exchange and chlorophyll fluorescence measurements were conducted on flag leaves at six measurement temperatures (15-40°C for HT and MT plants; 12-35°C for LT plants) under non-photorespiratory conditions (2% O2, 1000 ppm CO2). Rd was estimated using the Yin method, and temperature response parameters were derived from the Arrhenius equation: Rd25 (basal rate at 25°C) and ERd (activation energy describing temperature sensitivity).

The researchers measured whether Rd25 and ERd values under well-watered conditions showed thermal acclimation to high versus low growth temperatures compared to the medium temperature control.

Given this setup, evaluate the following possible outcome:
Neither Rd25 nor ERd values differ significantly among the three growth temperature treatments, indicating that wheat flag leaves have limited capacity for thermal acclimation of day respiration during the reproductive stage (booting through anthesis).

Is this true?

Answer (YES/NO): NO